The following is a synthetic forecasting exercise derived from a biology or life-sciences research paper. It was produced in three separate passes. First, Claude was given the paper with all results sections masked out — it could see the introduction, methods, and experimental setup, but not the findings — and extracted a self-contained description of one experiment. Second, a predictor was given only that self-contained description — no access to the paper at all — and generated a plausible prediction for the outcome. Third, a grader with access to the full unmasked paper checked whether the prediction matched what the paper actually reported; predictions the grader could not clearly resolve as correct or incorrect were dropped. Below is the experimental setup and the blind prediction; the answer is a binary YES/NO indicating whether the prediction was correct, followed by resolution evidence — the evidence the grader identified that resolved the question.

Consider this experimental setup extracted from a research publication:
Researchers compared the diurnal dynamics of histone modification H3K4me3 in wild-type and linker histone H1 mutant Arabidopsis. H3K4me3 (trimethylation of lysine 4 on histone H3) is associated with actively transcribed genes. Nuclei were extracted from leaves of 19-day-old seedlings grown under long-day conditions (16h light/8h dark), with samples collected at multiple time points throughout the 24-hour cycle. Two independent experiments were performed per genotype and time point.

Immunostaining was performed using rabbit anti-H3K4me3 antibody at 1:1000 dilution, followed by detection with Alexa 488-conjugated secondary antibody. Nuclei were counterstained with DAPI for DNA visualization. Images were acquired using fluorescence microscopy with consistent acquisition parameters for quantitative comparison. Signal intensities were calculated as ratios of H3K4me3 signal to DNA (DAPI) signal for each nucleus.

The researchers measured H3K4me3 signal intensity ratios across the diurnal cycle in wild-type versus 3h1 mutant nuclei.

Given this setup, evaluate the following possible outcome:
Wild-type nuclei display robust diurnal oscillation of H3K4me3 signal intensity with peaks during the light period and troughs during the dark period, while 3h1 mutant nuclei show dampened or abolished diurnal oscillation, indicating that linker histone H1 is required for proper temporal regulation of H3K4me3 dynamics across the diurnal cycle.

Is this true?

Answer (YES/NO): YES